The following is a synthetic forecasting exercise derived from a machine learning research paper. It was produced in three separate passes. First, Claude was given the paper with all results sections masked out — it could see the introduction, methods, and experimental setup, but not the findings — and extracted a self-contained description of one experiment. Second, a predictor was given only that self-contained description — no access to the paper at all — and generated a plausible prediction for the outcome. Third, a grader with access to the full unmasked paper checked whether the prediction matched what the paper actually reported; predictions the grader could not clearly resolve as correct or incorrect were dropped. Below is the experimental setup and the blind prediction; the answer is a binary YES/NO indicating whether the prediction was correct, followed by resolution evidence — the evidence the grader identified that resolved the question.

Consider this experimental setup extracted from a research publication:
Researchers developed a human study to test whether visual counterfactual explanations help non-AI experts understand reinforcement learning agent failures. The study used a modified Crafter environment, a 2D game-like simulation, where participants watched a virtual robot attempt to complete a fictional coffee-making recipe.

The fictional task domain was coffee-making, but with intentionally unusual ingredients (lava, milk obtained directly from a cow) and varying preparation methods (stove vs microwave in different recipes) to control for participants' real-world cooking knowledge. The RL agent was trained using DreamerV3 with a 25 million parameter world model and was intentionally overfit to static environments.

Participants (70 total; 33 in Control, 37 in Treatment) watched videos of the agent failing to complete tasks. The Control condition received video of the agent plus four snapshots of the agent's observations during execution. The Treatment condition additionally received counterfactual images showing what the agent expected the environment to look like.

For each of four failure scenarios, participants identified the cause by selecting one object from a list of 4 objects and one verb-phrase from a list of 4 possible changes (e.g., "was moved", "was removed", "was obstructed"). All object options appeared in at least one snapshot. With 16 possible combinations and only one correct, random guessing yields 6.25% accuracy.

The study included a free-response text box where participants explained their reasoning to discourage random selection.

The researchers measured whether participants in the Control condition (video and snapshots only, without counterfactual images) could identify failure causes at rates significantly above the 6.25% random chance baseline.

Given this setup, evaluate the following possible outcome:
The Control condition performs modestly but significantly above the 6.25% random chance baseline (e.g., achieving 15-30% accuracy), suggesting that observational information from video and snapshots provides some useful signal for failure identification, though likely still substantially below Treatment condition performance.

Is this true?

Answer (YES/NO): YES